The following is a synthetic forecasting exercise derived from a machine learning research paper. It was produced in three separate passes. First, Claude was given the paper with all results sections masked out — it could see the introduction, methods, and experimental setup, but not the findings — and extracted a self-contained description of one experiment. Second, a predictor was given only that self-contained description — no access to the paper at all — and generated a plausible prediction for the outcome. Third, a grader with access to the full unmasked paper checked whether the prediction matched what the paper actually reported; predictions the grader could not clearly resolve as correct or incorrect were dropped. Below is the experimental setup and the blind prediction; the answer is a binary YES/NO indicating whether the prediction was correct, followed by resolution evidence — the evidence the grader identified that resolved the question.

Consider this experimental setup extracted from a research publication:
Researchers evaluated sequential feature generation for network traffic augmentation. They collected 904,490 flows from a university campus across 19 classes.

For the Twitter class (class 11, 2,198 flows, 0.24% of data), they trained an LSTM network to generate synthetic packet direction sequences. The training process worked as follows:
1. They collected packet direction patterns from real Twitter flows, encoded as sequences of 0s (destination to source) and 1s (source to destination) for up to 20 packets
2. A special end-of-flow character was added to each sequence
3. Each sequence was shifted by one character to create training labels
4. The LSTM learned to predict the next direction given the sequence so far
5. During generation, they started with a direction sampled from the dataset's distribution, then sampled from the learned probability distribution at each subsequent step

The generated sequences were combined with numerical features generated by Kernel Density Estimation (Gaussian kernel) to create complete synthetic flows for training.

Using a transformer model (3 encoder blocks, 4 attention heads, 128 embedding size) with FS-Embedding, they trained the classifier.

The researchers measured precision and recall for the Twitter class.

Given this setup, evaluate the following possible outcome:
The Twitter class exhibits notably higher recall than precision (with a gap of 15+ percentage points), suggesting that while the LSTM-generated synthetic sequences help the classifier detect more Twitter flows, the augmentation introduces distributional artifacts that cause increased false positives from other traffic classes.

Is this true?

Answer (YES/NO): NO